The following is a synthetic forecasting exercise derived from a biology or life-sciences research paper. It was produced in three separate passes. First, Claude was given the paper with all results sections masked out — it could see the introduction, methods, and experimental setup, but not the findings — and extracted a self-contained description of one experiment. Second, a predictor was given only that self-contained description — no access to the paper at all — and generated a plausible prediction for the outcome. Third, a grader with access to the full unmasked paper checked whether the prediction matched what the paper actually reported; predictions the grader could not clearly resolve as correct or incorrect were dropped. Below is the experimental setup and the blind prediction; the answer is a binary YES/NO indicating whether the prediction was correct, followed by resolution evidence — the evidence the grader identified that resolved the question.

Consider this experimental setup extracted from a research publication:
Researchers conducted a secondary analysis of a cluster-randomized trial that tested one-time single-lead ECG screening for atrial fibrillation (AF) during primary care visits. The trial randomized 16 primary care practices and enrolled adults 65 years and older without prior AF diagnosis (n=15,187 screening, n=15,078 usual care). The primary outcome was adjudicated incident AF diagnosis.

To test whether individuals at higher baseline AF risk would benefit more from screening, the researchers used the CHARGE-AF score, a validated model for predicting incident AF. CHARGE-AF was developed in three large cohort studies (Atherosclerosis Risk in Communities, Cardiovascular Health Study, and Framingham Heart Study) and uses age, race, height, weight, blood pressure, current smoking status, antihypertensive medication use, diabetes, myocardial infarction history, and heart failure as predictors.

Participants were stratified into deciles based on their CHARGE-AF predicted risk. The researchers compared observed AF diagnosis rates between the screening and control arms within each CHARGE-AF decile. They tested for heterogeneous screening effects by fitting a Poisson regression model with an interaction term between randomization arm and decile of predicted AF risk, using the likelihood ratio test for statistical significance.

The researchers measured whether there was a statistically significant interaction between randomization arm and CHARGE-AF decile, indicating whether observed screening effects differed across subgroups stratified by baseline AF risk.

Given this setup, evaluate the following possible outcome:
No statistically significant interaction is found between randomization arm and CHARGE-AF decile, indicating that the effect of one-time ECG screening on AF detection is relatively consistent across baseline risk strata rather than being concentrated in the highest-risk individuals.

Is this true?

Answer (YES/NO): YES